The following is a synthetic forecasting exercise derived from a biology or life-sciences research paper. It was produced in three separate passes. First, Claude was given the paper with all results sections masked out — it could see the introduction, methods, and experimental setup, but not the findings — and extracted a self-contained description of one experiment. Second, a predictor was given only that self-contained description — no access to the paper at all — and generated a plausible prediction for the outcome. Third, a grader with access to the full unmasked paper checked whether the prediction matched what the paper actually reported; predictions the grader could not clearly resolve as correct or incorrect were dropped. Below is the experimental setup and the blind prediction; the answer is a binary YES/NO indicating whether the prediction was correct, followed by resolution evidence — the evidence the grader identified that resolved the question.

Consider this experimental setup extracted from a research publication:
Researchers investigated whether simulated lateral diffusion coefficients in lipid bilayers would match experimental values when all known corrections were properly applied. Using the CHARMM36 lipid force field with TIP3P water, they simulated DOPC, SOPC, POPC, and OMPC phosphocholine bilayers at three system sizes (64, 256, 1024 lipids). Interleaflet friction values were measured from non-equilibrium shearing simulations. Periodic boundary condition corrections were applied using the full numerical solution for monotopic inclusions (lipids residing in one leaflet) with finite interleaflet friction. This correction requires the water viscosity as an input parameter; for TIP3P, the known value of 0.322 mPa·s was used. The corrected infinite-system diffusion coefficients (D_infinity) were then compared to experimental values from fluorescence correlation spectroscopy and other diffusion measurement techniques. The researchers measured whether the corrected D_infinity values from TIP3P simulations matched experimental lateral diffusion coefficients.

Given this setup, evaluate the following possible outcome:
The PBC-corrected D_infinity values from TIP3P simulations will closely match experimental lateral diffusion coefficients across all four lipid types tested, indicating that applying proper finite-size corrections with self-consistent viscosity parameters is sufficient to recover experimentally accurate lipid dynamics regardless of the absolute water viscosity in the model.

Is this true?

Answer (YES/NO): NO